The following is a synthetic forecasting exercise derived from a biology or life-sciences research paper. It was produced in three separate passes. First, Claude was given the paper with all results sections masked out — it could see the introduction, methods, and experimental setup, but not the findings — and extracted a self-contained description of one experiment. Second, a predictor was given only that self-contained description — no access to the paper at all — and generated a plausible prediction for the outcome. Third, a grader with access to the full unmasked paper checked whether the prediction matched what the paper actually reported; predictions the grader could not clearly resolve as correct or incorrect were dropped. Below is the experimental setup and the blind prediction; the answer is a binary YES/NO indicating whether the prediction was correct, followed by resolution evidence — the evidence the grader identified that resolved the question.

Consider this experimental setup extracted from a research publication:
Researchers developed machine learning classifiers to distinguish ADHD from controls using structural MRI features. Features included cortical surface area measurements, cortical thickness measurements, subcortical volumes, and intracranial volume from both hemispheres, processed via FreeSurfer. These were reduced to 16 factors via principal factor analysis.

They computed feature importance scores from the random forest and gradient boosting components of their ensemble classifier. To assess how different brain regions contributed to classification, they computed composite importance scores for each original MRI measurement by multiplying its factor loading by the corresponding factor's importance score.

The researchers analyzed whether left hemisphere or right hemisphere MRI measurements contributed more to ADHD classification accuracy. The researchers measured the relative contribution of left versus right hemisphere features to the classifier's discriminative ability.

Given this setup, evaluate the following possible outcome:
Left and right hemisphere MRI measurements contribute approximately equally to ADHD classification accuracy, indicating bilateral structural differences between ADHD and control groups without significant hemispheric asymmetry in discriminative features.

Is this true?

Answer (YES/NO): YES